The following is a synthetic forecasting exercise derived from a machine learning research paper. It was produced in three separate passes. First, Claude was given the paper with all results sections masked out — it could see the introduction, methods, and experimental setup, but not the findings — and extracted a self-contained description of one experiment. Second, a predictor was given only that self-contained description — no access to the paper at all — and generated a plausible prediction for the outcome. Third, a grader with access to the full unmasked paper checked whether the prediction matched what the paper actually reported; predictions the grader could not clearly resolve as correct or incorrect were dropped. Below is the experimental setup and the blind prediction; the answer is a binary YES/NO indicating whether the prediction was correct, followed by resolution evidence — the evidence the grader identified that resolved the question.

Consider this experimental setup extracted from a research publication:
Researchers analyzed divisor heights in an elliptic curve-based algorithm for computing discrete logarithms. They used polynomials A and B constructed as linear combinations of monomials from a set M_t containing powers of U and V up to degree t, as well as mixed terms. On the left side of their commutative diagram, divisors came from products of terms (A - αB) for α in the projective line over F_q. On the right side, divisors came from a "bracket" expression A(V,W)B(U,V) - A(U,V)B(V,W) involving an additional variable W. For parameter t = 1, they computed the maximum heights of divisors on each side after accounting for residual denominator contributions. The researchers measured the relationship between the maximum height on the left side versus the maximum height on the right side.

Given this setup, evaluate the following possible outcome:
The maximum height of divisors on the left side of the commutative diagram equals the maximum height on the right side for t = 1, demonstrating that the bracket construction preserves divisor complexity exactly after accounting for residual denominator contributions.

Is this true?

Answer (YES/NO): NO